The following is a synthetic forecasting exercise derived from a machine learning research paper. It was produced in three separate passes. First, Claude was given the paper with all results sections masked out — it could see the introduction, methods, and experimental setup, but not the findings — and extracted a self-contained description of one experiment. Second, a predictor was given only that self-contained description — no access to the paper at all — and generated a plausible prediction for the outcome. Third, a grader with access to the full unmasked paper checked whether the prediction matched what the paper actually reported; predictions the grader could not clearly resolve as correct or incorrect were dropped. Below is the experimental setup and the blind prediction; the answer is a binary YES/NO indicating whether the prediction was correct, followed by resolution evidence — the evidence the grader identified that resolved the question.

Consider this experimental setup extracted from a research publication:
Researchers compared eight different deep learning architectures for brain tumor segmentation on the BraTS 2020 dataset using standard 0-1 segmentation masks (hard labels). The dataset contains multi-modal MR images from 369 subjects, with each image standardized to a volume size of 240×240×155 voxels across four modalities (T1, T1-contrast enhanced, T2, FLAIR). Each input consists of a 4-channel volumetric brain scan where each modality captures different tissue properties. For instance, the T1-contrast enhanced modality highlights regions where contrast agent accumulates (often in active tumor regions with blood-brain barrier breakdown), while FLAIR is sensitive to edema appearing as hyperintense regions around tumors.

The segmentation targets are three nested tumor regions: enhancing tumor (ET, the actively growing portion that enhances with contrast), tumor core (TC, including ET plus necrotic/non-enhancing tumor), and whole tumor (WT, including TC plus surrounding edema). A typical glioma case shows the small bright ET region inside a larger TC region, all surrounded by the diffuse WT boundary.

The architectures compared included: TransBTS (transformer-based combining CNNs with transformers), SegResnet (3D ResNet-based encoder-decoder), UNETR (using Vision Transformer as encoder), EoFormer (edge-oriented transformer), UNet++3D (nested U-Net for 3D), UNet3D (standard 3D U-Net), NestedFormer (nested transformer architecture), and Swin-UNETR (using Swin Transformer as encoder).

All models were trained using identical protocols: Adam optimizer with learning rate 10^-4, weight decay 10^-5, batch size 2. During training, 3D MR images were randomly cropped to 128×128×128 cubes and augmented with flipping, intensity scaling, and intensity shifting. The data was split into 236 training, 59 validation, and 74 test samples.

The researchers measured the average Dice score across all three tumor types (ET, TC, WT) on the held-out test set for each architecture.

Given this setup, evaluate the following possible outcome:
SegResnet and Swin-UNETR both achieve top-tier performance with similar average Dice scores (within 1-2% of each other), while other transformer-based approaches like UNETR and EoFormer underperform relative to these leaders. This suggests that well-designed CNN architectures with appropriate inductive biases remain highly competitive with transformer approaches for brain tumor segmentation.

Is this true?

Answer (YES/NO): NO